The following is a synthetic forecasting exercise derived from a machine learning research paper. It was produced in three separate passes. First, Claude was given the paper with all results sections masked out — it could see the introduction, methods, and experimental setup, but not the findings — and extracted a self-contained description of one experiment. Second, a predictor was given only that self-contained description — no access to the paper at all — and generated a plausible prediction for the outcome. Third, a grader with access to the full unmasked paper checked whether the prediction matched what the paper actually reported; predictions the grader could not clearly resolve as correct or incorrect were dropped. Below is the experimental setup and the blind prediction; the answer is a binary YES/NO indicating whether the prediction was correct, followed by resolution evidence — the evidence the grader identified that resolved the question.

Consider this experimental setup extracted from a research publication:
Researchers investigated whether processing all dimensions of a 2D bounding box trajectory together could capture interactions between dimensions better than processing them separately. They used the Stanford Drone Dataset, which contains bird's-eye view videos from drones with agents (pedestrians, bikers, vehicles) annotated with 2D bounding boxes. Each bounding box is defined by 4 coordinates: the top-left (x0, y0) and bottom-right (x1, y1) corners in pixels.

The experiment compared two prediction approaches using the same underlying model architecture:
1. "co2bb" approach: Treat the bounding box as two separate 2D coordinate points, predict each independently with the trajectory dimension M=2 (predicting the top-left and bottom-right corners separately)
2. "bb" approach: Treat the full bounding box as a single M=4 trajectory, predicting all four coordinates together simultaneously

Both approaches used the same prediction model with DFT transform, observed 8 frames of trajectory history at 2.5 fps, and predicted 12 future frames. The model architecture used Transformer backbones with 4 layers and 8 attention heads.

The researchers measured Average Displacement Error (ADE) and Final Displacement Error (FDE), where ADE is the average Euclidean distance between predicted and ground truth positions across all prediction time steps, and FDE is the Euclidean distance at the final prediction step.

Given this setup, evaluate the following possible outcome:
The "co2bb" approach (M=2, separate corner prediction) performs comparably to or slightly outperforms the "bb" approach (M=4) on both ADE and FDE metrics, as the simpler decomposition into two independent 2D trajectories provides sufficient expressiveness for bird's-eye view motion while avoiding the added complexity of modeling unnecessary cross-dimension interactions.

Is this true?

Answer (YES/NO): NO